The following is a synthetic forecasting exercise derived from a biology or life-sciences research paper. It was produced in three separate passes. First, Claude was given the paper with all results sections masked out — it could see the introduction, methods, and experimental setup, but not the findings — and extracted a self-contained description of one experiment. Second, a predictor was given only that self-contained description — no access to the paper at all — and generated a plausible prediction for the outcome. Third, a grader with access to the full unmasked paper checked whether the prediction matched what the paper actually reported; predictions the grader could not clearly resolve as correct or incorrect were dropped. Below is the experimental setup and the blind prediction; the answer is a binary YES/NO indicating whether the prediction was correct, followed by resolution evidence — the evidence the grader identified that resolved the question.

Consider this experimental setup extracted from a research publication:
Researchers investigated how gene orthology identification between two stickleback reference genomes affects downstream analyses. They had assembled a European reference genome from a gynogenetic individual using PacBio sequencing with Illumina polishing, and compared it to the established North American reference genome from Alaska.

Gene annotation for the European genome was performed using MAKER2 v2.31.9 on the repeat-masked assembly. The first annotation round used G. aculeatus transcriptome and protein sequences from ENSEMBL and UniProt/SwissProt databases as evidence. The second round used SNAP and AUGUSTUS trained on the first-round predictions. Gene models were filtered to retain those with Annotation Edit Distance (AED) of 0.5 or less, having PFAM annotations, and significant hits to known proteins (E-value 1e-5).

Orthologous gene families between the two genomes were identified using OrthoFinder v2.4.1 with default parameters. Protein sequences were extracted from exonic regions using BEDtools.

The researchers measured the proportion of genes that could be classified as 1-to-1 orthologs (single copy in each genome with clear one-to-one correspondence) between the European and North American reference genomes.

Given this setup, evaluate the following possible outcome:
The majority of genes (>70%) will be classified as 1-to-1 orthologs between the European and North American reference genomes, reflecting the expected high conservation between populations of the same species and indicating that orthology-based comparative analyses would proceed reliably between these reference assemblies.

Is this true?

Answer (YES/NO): NO